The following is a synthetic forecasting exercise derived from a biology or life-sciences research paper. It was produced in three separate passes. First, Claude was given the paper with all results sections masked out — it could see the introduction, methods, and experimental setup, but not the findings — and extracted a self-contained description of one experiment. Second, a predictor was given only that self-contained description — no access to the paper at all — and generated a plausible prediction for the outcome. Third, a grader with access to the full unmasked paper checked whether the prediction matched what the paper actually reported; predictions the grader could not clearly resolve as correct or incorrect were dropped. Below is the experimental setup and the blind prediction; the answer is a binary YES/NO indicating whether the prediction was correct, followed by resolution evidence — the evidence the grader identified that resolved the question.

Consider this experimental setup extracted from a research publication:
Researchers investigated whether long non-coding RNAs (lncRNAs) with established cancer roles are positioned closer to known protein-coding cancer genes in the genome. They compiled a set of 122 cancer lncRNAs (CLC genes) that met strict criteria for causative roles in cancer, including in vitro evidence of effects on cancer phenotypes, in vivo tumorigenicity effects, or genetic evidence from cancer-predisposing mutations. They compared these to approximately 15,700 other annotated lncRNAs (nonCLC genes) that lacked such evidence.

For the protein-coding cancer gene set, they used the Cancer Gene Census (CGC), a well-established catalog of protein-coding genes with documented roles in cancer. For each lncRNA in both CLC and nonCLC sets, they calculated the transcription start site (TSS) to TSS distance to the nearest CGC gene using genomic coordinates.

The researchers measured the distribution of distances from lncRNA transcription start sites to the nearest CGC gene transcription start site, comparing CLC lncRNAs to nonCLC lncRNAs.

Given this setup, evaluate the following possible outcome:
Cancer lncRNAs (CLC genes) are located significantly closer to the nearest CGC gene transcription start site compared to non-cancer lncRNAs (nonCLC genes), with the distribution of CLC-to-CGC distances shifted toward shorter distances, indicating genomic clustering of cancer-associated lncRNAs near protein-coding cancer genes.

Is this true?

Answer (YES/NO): YES